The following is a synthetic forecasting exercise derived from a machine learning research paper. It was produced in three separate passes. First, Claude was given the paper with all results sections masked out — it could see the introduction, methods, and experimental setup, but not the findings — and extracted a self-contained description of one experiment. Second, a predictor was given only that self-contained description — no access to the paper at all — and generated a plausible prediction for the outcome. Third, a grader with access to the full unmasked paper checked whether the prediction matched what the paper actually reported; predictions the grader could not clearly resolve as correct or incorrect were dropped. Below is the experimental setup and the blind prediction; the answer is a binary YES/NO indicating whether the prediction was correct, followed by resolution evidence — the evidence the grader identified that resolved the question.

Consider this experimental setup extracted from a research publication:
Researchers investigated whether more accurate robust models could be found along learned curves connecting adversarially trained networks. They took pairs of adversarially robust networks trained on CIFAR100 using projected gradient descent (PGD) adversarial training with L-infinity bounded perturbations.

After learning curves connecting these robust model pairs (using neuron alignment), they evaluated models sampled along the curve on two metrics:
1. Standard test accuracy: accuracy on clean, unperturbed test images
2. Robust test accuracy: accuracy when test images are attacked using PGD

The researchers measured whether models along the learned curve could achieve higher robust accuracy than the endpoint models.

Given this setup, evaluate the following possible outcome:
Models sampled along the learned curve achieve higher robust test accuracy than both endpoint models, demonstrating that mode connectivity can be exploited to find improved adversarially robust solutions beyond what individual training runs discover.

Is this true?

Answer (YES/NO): YES